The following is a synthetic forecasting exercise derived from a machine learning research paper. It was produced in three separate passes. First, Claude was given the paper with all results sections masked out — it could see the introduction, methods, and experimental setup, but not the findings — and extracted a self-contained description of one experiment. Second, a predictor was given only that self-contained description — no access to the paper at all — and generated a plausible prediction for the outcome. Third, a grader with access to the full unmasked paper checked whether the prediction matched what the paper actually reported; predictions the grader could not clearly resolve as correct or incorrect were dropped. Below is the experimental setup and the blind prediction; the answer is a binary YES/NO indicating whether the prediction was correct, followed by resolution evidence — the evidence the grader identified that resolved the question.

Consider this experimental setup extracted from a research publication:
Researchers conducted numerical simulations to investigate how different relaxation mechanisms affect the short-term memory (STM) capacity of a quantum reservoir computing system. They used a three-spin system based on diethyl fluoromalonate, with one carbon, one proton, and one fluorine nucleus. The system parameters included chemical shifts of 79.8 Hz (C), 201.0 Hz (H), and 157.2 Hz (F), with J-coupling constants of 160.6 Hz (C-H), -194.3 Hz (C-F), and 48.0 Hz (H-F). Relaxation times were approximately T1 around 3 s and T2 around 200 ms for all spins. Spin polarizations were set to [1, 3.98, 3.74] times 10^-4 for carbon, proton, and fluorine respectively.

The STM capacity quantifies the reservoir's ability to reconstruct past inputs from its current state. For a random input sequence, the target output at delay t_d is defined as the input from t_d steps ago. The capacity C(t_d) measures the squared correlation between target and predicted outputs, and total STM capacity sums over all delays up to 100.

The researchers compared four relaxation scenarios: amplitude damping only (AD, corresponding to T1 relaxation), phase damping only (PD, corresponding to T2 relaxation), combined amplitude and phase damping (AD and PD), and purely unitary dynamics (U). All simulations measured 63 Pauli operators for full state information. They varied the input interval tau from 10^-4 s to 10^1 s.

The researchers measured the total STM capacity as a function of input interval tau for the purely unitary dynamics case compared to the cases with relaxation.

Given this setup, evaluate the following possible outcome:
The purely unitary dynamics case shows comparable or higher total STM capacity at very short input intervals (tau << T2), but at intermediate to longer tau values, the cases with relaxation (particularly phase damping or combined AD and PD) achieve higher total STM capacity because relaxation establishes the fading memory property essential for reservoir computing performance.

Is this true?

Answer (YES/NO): NO